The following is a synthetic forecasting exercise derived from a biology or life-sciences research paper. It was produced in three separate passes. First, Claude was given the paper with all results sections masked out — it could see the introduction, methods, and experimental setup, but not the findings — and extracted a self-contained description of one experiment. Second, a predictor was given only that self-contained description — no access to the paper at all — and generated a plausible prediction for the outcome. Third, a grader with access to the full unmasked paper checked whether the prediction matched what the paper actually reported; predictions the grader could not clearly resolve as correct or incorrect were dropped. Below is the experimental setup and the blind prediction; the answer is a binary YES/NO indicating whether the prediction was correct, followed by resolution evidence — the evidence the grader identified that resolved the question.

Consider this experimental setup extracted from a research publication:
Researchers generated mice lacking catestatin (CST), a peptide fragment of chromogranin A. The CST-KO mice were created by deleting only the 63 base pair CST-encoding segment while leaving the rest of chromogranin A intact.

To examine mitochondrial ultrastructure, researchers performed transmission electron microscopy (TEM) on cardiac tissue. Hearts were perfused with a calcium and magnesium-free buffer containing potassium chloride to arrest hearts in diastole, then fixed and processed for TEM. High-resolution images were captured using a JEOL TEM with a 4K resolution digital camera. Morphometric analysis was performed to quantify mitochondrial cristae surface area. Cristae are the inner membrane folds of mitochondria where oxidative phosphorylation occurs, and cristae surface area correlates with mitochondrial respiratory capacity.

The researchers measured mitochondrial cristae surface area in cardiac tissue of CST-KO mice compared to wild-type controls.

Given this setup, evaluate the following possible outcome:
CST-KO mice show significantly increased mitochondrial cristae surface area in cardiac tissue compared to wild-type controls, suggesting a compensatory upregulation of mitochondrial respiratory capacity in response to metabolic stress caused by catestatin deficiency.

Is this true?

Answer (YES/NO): NO